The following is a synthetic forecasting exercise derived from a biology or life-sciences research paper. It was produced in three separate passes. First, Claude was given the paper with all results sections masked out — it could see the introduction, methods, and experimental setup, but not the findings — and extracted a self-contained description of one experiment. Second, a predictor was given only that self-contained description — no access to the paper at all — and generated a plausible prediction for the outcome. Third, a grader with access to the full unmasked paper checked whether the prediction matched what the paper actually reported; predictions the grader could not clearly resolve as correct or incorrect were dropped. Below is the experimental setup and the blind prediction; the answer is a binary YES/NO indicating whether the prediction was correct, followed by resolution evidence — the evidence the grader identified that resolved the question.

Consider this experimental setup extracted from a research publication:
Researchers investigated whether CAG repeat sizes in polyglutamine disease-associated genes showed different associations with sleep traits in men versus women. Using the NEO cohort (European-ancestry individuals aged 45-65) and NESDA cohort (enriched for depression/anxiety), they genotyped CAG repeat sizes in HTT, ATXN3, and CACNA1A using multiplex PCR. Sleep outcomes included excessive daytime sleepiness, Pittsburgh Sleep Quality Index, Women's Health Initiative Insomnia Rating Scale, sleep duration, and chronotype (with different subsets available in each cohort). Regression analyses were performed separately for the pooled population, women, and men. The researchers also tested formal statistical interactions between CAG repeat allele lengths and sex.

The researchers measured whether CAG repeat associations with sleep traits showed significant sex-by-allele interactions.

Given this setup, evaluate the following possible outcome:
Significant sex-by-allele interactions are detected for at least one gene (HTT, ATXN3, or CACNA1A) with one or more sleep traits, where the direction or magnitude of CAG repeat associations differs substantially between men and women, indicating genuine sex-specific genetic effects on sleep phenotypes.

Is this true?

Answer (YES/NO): YES